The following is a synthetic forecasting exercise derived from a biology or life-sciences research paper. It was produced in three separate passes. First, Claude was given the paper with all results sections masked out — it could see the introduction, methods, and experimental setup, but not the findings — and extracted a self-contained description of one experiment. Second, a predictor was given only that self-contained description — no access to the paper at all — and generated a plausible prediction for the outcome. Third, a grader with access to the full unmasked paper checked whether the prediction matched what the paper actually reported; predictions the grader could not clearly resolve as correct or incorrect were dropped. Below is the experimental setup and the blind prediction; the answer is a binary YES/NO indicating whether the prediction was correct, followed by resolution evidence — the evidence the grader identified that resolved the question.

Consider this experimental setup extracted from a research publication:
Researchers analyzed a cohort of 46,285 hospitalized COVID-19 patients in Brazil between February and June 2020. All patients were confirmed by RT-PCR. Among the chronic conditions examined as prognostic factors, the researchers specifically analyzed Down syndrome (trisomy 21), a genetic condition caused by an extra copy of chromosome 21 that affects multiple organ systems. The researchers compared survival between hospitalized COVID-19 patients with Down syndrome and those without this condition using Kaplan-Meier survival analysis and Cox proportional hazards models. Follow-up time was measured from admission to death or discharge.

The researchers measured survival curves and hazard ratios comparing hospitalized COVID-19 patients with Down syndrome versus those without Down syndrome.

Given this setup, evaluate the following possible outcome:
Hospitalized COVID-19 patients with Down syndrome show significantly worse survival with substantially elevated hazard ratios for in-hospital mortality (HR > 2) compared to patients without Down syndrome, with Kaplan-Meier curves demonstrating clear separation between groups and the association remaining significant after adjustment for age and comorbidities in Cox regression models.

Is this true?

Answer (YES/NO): NO